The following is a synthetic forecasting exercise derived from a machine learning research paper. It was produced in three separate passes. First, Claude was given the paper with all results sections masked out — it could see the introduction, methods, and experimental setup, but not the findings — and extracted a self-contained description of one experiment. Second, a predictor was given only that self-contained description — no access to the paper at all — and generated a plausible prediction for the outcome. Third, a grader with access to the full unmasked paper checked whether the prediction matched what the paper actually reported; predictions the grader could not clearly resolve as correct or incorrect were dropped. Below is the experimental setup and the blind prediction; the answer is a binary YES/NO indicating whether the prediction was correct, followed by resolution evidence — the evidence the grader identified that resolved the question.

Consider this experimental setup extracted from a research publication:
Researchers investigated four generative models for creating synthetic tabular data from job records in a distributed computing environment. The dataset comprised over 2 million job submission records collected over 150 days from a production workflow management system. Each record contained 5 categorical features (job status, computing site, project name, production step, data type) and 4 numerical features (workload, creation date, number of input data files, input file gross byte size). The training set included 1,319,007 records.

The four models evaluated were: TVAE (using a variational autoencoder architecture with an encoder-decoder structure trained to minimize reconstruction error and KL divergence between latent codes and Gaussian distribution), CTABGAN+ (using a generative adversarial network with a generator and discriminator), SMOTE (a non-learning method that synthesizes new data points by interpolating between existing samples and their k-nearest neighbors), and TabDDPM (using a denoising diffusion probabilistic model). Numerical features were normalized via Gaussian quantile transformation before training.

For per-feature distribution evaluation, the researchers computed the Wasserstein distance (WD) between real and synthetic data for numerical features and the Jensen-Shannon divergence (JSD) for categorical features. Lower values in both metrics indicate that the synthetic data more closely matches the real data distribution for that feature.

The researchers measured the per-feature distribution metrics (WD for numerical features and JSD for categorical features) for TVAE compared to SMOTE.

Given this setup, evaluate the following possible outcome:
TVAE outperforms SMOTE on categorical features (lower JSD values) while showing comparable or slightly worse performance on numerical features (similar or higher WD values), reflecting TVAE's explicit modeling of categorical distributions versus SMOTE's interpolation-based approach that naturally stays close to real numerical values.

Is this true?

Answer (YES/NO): NO